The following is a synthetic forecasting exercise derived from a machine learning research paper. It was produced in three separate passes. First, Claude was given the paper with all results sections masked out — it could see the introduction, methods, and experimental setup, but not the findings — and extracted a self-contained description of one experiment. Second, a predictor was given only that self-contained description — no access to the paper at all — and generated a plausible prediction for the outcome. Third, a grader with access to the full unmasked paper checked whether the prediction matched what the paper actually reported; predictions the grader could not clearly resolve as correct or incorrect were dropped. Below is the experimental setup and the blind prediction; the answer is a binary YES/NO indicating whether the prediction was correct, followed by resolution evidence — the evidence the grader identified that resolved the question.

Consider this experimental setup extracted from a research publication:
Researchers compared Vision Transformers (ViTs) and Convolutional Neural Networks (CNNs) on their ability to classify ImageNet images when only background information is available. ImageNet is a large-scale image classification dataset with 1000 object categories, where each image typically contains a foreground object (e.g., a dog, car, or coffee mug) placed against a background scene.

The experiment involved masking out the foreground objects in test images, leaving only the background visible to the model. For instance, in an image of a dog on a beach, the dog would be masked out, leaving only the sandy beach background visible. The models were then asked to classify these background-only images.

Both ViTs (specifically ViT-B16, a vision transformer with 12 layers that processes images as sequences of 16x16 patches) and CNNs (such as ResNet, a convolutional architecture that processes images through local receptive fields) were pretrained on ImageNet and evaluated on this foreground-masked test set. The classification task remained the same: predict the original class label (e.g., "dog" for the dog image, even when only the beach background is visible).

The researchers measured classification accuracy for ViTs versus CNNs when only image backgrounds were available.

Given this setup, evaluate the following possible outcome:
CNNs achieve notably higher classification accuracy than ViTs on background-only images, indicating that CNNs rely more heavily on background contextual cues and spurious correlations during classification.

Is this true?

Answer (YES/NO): NO